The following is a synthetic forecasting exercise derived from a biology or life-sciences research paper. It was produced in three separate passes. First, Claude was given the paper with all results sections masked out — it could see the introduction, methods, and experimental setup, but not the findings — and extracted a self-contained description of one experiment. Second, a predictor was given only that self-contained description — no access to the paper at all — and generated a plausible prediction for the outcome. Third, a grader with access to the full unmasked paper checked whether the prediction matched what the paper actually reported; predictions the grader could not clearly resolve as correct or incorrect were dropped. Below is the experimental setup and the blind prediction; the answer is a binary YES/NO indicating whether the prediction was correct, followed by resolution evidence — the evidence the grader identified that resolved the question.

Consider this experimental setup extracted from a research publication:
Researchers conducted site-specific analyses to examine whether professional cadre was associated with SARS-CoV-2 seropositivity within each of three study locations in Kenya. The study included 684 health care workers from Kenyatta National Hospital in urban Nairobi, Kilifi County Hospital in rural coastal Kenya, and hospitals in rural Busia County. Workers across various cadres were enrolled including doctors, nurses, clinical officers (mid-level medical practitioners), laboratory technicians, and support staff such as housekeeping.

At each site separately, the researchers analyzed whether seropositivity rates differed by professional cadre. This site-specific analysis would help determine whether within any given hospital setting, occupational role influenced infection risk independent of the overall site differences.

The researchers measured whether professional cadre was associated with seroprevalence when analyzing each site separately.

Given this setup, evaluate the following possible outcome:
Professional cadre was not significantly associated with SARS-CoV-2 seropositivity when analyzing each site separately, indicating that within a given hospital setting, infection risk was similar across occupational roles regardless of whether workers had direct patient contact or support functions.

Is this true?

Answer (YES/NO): YES